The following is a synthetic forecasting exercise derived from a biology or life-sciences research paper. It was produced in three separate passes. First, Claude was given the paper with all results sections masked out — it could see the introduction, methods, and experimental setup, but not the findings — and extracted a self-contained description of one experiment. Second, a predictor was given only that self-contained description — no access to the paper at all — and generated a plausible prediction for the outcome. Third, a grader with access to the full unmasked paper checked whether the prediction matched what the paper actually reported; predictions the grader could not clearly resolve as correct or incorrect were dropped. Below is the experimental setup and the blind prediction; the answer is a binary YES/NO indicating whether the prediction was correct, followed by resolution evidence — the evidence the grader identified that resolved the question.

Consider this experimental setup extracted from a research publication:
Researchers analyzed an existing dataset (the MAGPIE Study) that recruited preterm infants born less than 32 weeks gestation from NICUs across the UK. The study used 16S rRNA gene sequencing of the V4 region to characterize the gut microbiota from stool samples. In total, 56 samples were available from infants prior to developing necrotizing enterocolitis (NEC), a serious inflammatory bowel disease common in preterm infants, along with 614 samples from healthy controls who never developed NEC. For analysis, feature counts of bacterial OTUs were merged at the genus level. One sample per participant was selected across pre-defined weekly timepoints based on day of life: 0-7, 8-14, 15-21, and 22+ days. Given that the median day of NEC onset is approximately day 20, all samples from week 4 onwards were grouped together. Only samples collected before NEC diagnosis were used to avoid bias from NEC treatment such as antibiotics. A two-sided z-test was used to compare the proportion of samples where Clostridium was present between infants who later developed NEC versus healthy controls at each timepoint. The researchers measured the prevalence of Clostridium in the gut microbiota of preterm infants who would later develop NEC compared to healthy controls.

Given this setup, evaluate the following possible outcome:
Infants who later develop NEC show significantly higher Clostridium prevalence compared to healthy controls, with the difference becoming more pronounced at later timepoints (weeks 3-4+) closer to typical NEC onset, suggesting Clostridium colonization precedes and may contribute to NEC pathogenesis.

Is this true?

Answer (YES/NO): NO